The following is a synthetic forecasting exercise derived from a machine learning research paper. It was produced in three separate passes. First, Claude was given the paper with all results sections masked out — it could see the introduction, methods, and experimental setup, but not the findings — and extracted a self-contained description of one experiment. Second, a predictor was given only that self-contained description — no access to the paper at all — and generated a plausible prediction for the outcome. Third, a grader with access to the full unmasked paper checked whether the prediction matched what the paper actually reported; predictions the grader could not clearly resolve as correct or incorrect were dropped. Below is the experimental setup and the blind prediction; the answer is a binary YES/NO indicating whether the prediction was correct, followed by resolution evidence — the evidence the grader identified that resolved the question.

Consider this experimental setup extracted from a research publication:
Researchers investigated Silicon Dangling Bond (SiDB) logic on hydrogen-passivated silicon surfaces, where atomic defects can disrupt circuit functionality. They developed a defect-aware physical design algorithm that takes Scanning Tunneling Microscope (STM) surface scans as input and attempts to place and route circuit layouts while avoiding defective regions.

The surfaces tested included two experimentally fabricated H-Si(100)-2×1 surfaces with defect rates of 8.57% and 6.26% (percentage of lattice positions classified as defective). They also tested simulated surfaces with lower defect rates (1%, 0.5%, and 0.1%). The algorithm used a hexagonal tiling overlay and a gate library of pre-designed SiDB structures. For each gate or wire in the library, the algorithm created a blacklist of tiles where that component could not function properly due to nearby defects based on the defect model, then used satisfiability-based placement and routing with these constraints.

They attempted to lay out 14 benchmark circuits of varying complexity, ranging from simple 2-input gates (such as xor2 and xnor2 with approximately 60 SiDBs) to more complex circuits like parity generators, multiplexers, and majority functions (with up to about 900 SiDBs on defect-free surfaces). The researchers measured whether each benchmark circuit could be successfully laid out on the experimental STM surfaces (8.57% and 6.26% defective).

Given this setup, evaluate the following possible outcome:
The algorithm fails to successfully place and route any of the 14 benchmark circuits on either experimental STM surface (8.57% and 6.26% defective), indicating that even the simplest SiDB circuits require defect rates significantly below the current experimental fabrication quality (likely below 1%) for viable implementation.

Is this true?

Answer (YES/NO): YES